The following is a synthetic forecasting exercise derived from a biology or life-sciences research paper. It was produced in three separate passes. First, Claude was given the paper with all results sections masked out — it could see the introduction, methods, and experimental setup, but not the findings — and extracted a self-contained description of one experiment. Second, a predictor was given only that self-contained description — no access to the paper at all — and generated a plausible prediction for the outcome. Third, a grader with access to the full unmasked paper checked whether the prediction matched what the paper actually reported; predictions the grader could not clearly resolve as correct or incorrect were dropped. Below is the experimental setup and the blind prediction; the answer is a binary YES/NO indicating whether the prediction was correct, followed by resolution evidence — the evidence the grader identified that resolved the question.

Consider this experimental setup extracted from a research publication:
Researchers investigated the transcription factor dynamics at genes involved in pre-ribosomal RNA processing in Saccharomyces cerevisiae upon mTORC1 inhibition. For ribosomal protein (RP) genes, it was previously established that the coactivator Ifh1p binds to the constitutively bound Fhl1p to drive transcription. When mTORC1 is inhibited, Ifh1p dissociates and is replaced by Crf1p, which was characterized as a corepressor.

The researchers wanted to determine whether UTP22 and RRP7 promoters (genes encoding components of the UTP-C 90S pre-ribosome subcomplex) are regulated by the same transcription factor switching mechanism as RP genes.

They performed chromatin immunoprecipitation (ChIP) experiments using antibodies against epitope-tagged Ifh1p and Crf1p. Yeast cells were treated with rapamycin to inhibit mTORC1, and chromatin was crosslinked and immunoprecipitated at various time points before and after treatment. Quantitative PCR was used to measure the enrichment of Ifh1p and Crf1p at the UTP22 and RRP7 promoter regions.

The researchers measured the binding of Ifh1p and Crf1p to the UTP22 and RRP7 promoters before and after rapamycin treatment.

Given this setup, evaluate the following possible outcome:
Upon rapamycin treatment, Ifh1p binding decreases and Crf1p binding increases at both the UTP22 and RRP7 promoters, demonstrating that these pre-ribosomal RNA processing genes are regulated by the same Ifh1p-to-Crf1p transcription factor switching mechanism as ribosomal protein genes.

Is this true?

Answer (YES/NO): YES